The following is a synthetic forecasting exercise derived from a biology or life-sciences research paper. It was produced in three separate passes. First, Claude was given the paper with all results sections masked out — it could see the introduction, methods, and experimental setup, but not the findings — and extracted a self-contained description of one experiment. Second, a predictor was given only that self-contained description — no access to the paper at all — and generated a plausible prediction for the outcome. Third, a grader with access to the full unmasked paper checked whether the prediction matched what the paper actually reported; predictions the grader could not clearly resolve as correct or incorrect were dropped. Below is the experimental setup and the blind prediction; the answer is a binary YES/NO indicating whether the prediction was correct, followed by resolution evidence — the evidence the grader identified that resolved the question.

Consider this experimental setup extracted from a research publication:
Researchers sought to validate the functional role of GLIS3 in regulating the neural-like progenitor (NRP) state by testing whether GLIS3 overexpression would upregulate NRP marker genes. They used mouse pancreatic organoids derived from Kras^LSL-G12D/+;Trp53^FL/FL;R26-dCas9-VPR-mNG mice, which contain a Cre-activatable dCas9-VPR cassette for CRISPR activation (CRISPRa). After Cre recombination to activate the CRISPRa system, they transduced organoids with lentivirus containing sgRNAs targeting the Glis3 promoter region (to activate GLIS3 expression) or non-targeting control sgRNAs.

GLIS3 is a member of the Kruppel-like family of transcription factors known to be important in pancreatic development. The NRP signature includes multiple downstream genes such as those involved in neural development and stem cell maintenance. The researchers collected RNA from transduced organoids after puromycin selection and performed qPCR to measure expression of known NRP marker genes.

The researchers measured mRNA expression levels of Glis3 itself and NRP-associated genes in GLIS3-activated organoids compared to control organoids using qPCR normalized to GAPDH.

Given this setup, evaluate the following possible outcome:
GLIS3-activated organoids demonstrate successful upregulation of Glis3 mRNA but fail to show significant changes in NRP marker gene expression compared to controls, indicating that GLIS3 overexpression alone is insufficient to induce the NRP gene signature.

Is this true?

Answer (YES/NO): NO